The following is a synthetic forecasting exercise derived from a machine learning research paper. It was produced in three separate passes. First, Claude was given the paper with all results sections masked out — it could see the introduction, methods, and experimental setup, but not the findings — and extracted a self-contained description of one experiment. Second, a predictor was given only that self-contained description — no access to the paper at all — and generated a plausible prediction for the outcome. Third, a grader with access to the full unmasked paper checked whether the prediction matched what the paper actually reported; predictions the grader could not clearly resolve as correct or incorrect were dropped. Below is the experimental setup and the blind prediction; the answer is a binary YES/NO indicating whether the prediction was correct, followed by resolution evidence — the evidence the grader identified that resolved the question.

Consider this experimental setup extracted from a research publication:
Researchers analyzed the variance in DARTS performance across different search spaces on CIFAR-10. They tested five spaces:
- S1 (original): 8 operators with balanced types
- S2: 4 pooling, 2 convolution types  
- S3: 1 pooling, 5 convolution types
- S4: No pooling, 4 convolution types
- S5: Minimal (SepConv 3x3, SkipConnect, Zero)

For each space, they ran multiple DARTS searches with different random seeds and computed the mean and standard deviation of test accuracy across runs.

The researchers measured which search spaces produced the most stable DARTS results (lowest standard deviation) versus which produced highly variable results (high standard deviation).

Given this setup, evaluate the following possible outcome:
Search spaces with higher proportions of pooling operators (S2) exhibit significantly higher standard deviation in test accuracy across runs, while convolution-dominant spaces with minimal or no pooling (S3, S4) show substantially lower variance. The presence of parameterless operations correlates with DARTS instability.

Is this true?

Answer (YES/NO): NO